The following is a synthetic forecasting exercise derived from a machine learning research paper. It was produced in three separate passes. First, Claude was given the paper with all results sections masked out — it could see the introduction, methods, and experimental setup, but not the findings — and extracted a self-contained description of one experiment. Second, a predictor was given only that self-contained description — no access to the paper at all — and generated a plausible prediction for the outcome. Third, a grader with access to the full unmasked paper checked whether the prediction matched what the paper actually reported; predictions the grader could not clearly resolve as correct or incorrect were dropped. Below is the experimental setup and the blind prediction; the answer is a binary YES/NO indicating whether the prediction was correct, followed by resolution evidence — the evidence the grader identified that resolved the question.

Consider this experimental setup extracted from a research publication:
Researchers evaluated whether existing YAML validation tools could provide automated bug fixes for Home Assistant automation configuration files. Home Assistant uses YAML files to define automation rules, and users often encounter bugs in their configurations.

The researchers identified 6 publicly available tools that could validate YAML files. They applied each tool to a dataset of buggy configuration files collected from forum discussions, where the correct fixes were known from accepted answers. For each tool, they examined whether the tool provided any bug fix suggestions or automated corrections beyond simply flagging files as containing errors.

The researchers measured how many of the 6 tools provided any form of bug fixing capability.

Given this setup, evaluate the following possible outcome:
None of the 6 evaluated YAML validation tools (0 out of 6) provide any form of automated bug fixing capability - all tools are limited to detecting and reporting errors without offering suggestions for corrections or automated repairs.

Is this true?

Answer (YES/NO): YES